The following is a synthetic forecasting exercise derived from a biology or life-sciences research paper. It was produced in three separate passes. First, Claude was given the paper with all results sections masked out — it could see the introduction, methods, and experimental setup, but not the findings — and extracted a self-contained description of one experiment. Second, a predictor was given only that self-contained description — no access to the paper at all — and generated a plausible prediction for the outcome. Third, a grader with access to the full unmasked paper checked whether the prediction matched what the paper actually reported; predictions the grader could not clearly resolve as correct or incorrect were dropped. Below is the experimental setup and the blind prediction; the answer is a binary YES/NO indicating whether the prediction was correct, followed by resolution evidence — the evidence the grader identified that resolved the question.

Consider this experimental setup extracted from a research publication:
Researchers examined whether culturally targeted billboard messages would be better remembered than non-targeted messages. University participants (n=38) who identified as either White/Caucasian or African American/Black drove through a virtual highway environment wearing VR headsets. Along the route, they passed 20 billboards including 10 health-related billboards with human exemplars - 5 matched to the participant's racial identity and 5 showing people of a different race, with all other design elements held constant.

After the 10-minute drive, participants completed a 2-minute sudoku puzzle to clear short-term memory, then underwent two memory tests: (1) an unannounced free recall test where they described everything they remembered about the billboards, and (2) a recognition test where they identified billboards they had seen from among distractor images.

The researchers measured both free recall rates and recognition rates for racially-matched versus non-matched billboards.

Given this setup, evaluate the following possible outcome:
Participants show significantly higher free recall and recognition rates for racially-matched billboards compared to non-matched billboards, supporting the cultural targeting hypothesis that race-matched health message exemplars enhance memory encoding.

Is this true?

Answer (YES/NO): NO